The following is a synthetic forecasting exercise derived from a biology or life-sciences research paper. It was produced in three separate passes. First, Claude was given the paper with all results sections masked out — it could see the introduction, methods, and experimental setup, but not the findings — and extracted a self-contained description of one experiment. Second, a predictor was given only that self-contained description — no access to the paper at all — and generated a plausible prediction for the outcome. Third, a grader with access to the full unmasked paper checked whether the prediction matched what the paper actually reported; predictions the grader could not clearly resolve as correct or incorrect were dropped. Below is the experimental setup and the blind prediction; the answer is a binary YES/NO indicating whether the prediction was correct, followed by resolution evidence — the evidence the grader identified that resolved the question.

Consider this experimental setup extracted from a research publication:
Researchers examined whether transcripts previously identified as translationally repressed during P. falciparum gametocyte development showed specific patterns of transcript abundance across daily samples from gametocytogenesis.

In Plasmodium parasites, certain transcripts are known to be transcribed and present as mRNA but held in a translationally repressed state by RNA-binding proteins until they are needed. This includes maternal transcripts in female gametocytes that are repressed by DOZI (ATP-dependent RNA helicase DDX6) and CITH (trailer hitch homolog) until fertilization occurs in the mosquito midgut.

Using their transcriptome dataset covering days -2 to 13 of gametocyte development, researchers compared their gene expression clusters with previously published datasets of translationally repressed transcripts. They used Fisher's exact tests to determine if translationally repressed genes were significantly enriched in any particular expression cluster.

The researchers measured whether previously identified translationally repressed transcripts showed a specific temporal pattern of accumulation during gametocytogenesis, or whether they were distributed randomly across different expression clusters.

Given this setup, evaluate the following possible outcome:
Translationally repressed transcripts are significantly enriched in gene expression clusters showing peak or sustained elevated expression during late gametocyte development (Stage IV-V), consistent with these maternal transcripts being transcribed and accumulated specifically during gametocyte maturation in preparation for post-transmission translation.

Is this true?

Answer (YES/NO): YES